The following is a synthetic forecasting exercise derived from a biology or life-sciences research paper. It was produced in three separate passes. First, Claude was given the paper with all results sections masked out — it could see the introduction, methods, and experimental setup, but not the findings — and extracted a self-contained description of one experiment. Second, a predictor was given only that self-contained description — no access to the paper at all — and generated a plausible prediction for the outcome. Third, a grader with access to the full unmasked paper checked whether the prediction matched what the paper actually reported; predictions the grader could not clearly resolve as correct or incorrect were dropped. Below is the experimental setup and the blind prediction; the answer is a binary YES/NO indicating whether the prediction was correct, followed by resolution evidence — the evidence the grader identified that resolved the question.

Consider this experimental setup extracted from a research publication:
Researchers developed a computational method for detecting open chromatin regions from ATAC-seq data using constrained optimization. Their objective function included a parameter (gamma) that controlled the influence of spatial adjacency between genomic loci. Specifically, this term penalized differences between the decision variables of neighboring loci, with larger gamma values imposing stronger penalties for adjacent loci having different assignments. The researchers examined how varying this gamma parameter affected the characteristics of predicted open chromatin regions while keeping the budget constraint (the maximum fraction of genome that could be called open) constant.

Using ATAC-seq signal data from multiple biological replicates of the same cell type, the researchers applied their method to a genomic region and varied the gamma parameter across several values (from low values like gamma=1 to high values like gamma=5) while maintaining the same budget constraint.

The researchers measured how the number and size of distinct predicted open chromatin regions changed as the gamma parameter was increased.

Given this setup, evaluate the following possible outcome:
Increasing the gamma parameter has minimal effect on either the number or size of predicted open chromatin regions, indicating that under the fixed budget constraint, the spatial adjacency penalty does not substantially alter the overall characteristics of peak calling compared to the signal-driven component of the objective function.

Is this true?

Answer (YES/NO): NO